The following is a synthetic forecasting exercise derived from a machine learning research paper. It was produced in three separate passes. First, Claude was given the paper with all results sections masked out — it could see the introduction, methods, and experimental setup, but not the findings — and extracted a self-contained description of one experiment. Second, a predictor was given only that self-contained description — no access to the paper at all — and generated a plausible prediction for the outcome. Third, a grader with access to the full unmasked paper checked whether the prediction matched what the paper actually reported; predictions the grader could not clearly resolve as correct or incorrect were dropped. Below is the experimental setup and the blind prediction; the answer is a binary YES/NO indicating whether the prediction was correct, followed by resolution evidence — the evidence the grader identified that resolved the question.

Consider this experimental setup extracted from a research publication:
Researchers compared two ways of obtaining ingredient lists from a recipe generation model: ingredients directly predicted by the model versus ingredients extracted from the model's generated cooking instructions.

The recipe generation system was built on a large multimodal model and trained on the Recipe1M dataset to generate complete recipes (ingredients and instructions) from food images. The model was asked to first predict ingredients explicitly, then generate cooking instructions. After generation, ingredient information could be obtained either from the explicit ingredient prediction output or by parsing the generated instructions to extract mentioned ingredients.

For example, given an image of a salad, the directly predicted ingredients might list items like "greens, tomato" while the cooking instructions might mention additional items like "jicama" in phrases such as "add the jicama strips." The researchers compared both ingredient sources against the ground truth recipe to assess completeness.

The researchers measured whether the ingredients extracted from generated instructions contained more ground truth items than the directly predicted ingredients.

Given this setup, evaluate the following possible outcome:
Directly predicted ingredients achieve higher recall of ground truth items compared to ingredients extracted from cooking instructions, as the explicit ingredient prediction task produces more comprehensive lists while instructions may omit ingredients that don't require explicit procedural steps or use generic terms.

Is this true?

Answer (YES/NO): NO